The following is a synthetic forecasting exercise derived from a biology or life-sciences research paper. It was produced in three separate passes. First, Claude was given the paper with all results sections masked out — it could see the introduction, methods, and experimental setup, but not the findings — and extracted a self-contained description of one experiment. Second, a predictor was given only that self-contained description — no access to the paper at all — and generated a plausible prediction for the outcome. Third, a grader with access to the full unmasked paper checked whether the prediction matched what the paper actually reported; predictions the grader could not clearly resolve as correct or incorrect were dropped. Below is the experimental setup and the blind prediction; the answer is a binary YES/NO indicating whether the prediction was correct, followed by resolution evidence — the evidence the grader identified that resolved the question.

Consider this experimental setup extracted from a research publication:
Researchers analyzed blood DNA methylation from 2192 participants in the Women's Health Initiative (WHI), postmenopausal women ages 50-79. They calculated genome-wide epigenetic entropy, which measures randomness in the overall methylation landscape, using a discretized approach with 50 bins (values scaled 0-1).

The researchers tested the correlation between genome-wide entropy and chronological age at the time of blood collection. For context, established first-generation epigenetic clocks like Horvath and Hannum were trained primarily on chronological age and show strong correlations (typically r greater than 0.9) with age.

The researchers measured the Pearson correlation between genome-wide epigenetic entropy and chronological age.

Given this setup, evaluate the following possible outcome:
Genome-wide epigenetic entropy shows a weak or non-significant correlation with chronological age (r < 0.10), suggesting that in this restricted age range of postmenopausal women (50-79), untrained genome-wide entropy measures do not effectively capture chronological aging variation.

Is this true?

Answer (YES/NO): YES